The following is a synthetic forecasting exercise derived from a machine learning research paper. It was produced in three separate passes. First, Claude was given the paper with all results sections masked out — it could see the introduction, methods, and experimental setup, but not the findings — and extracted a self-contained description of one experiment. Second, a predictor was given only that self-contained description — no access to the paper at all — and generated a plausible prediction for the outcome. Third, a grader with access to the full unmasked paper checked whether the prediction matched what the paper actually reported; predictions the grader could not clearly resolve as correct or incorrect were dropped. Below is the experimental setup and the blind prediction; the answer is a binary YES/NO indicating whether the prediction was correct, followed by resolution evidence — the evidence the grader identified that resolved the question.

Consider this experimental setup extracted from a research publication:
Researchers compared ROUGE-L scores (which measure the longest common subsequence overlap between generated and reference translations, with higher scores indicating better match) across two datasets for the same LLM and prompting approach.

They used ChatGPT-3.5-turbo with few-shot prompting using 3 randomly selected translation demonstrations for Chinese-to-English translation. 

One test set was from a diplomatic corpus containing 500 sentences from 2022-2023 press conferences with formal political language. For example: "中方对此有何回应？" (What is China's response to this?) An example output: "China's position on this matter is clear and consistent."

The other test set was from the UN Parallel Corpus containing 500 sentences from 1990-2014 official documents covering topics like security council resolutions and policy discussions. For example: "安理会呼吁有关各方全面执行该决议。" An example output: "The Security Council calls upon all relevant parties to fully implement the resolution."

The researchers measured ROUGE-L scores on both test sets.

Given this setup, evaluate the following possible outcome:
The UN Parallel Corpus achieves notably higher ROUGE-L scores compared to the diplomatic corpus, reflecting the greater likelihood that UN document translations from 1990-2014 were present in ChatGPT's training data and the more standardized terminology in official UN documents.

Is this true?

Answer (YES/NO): YES